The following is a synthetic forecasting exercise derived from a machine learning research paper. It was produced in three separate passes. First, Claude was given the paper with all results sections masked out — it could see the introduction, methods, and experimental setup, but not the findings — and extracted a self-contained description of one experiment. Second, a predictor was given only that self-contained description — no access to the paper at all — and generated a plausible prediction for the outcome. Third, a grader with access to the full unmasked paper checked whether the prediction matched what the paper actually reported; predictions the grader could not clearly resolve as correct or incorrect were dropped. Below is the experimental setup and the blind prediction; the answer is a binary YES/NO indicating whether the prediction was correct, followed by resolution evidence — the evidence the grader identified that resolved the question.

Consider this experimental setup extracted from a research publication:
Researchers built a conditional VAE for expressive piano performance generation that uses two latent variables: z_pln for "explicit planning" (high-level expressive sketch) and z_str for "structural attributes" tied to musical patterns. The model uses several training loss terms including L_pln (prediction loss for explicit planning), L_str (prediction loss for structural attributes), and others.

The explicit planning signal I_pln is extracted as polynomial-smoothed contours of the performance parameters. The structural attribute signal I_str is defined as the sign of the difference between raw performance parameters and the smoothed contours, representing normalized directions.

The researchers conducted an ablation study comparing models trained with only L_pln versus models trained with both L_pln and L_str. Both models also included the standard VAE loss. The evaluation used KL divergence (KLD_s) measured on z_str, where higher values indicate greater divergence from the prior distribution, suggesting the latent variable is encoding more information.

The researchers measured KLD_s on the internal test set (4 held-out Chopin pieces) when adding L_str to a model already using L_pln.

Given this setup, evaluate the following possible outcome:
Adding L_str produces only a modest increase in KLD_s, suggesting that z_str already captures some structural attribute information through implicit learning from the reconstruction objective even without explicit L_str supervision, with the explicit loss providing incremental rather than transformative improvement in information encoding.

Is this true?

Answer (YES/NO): NO